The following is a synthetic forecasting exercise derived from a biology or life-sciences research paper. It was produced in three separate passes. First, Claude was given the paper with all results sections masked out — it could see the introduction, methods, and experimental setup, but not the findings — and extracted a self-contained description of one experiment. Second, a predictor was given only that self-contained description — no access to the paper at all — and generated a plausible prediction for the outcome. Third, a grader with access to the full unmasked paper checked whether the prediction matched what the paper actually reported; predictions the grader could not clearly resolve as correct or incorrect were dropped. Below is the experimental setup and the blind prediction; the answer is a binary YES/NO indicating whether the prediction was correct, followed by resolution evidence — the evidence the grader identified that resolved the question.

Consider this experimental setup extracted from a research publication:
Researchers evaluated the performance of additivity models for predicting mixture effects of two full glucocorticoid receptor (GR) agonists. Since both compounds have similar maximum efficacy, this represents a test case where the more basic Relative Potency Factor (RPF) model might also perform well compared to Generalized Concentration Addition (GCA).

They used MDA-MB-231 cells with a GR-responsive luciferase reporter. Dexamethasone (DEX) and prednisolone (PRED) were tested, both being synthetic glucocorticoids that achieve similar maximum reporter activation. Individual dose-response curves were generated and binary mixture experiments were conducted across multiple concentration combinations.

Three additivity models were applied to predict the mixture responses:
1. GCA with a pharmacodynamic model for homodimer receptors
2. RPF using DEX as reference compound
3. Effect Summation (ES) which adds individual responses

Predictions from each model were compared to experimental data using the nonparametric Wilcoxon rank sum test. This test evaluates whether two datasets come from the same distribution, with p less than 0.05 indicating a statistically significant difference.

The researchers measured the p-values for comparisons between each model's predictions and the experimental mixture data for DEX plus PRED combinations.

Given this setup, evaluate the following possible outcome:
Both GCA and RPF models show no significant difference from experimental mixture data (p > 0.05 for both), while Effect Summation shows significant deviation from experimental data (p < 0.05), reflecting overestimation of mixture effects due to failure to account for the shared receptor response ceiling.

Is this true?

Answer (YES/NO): NO